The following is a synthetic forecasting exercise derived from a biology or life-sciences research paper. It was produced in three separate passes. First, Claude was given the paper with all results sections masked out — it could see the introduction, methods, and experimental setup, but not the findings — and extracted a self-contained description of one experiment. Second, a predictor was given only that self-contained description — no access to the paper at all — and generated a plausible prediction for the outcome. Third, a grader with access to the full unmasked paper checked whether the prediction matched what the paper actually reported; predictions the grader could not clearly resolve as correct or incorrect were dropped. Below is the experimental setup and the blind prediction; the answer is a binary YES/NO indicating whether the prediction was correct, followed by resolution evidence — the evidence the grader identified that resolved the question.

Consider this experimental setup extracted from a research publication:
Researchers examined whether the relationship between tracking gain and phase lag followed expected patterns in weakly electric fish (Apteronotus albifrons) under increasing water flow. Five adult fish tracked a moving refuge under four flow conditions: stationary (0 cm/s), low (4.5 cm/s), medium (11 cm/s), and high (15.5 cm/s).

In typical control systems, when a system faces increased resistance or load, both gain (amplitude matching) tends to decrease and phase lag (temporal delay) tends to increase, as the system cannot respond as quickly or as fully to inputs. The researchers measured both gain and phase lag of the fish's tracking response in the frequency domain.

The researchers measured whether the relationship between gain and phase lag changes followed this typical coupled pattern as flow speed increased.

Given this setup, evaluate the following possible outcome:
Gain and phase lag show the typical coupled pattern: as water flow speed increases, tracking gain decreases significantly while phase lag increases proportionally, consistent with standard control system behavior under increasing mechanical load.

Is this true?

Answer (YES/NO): NO